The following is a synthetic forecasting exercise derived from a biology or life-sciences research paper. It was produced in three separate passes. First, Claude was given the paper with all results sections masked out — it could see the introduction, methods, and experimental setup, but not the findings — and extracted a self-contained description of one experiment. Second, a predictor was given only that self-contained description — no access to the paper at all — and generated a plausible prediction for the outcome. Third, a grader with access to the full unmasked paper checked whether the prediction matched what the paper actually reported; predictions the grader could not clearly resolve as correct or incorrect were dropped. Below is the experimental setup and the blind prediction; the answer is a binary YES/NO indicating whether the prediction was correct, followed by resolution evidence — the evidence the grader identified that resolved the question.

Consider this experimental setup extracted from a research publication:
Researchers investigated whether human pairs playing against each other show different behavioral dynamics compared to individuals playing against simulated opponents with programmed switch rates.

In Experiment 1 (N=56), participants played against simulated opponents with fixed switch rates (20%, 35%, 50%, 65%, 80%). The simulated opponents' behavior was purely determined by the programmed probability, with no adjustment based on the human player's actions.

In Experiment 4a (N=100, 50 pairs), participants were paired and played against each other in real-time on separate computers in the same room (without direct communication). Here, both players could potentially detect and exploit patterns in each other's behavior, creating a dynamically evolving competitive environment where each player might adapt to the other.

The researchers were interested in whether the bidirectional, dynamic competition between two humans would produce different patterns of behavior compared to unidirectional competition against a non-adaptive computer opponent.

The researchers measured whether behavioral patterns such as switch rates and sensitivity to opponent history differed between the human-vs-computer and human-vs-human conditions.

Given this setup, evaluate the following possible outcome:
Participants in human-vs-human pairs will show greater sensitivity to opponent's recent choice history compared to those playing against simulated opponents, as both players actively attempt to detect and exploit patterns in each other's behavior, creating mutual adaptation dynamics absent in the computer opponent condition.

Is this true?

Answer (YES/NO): NO